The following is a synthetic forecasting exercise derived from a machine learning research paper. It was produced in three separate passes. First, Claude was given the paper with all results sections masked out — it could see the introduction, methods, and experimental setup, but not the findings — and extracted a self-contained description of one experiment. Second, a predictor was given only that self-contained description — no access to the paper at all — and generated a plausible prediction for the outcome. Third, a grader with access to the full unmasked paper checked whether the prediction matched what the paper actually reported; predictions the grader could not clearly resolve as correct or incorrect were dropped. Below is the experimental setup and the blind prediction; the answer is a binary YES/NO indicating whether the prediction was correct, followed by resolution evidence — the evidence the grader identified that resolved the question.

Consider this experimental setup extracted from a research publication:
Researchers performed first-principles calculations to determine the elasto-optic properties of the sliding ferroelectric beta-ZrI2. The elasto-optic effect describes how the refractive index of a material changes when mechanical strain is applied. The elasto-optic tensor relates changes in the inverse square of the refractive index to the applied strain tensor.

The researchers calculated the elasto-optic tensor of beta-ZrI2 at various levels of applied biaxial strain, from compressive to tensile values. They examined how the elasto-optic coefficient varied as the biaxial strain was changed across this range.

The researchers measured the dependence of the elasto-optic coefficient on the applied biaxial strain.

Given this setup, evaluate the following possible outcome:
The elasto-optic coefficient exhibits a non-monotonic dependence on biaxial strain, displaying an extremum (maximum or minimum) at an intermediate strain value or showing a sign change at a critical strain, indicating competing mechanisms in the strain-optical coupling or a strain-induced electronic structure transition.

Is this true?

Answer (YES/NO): NO